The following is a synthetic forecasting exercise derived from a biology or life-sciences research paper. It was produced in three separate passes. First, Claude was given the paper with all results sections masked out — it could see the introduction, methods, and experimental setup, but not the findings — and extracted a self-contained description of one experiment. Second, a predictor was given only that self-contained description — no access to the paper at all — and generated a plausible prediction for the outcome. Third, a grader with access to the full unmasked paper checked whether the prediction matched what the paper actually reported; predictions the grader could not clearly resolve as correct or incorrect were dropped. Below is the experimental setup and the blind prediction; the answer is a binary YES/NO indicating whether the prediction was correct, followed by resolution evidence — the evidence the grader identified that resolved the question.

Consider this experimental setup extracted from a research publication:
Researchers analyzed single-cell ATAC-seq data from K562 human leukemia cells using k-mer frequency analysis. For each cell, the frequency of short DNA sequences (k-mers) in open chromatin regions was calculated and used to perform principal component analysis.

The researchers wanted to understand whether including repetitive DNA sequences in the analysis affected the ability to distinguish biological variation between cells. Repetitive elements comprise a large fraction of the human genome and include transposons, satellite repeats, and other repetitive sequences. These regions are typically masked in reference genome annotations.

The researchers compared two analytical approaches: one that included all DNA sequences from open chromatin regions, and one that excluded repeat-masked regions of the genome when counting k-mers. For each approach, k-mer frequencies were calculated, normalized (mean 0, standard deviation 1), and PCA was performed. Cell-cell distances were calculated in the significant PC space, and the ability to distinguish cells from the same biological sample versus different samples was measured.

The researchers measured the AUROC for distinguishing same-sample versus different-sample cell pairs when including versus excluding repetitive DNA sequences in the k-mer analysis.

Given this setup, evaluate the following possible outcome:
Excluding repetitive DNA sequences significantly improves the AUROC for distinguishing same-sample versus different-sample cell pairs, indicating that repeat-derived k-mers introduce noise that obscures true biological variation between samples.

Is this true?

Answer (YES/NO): NO